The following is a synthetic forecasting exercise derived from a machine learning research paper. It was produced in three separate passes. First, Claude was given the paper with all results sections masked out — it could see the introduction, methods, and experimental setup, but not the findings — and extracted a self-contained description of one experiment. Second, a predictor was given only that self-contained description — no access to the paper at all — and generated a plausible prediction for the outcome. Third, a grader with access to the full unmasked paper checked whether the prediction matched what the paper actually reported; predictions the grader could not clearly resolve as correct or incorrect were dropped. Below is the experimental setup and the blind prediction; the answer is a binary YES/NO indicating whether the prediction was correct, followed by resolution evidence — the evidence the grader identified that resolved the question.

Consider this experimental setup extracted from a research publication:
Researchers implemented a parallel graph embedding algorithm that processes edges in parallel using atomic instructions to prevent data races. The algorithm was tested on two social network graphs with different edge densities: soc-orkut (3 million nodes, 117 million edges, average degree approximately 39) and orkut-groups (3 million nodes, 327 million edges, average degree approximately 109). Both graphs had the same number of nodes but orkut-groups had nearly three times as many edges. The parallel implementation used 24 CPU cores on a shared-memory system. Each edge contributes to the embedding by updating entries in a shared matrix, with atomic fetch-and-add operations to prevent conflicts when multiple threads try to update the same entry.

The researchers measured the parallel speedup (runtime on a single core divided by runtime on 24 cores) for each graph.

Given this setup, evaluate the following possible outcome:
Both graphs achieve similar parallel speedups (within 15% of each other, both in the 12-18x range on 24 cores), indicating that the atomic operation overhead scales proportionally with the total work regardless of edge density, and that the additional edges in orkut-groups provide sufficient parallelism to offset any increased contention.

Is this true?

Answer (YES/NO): NO